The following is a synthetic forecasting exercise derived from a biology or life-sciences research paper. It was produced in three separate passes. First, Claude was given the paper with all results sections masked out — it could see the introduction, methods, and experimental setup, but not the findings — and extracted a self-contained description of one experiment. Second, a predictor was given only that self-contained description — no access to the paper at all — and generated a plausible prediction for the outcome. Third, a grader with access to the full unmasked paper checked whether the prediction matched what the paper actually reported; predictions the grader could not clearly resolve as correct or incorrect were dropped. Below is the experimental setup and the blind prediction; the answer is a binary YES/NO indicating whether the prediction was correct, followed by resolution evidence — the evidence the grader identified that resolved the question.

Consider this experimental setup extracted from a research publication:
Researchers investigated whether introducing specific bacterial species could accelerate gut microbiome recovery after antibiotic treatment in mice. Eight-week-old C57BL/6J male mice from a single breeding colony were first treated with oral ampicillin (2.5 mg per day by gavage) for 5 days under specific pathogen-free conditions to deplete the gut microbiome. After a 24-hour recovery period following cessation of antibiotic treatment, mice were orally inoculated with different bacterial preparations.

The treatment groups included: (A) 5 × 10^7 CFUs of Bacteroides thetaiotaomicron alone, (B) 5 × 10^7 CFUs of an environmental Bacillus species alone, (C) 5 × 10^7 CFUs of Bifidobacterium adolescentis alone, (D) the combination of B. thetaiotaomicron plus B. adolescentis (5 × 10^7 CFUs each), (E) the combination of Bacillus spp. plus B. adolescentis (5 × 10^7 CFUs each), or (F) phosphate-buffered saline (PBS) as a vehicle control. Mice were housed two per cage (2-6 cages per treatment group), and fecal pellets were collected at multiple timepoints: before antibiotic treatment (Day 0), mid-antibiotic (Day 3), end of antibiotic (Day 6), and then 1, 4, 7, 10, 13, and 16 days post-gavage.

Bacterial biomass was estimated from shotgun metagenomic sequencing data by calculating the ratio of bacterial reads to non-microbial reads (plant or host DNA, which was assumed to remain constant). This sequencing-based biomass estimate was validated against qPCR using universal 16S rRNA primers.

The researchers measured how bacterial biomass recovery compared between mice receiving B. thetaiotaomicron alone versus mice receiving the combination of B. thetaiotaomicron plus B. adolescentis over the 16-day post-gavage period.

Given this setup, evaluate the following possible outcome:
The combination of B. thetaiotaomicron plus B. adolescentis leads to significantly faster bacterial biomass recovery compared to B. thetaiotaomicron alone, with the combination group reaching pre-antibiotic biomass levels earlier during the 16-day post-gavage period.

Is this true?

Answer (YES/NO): NO